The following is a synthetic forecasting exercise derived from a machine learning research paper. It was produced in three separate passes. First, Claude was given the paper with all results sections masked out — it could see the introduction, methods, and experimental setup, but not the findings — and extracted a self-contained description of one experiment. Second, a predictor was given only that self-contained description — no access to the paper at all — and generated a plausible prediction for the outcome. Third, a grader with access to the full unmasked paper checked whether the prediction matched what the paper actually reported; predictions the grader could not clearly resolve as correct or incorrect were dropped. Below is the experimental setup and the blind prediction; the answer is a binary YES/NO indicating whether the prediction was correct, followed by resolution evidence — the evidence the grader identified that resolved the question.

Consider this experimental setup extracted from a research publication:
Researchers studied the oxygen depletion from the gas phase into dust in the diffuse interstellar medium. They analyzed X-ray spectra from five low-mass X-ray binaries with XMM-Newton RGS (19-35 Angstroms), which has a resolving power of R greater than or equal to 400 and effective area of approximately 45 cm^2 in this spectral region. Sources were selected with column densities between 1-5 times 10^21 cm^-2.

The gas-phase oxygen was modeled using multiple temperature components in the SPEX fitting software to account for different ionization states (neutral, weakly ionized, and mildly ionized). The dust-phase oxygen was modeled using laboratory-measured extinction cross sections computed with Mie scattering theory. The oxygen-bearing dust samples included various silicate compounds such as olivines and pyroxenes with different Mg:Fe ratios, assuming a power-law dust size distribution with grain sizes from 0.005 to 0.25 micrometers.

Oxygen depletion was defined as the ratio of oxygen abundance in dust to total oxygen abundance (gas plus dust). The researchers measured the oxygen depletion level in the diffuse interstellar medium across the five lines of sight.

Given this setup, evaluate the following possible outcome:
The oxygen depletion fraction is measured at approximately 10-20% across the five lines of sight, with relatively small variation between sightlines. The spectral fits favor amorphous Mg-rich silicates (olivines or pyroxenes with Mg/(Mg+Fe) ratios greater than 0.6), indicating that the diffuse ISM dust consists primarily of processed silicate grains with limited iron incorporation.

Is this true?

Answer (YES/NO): YES